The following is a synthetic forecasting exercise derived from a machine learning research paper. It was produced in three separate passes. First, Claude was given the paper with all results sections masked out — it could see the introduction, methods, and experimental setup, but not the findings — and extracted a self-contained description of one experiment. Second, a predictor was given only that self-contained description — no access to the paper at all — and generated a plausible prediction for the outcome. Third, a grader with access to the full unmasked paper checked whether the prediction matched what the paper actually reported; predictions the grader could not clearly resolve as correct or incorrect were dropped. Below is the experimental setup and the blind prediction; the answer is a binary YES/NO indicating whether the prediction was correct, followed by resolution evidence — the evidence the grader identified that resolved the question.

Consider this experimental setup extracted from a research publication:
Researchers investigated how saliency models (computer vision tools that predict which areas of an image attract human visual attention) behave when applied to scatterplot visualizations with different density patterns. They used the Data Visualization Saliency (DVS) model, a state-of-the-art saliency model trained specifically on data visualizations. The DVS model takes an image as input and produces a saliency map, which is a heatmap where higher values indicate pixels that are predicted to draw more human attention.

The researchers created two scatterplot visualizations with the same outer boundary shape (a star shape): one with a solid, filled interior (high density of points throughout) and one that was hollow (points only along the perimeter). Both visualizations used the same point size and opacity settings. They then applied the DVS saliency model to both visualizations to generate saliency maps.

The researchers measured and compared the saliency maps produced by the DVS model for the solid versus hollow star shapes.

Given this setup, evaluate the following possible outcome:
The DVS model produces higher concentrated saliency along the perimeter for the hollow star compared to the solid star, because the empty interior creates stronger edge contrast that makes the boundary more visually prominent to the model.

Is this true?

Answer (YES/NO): NO